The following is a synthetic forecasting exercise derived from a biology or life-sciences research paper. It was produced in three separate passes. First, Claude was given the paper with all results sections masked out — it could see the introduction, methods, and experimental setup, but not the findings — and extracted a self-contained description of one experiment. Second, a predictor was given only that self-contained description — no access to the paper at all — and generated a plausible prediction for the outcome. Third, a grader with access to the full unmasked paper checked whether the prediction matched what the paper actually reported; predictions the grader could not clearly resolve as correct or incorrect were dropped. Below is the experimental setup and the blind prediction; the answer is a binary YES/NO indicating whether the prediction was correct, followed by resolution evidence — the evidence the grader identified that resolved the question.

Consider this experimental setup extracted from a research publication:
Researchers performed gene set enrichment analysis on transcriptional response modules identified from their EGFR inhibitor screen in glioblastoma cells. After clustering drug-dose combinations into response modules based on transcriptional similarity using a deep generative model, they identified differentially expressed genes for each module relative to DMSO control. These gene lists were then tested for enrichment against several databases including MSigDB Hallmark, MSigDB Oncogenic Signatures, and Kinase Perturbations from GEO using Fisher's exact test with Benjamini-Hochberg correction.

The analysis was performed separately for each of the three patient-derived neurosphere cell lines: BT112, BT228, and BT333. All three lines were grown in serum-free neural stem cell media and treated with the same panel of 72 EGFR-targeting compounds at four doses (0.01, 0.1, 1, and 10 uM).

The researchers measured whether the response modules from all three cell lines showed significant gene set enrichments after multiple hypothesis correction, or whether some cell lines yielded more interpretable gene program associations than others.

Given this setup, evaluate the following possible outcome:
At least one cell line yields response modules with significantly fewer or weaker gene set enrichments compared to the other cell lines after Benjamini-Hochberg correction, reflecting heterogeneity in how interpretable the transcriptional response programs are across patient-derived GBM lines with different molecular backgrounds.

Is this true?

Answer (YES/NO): YES